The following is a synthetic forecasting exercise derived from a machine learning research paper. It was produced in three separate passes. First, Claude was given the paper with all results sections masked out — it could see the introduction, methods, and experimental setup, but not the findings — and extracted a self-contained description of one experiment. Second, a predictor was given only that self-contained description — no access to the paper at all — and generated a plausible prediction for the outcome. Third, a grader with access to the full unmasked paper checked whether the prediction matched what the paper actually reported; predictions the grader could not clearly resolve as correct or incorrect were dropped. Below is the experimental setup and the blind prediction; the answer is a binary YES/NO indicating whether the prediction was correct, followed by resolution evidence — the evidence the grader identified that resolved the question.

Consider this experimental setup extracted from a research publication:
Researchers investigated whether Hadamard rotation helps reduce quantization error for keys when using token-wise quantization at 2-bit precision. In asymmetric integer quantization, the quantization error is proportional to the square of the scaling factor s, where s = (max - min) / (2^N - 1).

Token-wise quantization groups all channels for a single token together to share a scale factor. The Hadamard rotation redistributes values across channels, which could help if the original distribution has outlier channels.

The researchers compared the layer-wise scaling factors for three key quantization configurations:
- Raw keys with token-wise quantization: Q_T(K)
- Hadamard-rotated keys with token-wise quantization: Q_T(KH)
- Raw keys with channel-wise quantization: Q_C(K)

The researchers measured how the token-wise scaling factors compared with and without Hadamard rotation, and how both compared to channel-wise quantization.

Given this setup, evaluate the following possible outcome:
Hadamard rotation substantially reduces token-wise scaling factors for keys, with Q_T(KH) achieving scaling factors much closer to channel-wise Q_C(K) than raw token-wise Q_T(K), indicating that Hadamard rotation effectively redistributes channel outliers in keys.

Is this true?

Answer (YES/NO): NO